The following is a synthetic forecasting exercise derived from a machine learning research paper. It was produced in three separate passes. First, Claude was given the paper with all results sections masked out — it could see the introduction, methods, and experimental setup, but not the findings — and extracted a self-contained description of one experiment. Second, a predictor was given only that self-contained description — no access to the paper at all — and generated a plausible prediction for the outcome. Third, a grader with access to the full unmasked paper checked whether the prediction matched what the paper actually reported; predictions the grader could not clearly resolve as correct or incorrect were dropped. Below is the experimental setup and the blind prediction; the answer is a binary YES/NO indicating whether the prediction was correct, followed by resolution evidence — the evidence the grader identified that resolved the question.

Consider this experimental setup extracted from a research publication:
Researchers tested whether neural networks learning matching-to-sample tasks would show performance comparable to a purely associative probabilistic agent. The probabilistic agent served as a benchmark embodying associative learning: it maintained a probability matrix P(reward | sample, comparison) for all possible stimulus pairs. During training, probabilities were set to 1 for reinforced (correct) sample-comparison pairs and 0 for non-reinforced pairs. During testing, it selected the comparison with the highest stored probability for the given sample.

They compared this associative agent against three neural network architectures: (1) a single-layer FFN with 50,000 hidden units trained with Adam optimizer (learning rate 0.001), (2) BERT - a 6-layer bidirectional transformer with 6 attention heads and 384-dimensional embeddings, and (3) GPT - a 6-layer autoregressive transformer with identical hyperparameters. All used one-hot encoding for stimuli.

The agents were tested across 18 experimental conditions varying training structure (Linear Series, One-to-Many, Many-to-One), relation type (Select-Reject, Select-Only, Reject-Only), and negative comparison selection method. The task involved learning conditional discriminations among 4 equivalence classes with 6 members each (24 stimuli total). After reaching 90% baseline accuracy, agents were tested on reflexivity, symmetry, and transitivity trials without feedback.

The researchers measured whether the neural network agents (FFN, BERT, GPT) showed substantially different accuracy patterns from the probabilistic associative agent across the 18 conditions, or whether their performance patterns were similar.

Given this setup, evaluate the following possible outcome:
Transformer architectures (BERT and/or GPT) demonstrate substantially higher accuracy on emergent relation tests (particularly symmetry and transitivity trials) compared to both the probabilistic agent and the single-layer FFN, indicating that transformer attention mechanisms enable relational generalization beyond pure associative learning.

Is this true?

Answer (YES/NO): NO